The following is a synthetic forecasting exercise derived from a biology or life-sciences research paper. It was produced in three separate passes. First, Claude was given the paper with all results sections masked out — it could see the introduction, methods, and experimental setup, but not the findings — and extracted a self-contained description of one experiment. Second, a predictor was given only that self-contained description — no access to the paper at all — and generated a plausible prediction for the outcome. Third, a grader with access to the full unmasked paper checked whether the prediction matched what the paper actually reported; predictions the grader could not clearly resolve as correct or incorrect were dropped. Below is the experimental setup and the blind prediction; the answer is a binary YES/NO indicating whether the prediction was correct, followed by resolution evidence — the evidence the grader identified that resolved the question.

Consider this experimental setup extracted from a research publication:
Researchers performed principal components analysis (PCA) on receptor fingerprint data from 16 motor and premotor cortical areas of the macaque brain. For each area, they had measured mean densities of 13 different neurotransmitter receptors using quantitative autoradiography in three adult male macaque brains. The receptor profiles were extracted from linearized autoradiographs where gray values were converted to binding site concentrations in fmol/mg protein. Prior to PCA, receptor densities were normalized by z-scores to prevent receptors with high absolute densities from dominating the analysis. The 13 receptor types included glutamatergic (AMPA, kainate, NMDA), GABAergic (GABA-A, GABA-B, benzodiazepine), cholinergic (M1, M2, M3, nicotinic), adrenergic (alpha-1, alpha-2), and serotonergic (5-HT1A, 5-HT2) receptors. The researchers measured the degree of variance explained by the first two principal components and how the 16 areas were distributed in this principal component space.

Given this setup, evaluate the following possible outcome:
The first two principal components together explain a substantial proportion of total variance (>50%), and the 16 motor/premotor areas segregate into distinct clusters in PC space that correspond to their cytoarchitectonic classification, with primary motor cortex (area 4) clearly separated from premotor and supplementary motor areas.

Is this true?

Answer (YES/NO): NO